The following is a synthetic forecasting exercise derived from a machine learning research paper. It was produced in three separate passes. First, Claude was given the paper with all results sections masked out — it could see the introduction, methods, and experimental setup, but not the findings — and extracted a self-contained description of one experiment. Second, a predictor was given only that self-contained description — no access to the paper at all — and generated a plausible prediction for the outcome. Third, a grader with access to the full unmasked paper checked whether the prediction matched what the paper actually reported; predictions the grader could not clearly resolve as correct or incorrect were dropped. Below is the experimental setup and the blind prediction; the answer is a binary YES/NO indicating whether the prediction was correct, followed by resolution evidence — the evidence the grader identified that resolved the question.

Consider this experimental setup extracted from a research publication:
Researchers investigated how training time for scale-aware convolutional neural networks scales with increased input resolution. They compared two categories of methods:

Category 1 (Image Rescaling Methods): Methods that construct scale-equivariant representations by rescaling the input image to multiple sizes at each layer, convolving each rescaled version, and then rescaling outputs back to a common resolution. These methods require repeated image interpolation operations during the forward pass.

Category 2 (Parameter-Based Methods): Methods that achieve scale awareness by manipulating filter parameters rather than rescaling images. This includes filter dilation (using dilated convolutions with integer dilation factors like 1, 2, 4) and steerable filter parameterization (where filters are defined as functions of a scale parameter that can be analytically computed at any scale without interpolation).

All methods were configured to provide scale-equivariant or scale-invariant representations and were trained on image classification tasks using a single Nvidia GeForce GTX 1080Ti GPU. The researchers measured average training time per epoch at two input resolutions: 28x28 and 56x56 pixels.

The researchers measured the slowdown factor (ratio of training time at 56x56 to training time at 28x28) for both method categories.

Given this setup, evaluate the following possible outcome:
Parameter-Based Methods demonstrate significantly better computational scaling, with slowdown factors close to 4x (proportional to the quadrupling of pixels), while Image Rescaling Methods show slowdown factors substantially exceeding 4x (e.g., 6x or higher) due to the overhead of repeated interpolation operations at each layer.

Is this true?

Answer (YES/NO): NO